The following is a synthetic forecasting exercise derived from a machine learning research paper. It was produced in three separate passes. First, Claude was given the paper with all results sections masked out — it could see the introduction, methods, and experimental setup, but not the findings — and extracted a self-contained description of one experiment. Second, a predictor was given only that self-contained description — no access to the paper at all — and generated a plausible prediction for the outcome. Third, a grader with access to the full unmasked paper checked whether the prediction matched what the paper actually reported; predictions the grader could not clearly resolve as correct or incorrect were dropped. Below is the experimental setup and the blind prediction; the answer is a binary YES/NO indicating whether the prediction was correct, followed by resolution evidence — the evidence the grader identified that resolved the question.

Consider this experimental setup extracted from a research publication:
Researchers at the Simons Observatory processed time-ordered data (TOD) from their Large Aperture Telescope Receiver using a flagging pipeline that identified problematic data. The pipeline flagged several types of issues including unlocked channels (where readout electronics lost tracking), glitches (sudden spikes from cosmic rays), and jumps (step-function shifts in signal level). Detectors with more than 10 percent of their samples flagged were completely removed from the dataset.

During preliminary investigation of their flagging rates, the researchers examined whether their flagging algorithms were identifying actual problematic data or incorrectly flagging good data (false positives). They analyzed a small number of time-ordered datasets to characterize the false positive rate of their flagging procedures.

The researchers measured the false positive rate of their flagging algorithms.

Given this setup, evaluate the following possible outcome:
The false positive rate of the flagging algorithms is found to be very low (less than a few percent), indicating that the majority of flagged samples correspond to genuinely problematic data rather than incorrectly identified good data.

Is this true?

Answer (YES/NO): NO